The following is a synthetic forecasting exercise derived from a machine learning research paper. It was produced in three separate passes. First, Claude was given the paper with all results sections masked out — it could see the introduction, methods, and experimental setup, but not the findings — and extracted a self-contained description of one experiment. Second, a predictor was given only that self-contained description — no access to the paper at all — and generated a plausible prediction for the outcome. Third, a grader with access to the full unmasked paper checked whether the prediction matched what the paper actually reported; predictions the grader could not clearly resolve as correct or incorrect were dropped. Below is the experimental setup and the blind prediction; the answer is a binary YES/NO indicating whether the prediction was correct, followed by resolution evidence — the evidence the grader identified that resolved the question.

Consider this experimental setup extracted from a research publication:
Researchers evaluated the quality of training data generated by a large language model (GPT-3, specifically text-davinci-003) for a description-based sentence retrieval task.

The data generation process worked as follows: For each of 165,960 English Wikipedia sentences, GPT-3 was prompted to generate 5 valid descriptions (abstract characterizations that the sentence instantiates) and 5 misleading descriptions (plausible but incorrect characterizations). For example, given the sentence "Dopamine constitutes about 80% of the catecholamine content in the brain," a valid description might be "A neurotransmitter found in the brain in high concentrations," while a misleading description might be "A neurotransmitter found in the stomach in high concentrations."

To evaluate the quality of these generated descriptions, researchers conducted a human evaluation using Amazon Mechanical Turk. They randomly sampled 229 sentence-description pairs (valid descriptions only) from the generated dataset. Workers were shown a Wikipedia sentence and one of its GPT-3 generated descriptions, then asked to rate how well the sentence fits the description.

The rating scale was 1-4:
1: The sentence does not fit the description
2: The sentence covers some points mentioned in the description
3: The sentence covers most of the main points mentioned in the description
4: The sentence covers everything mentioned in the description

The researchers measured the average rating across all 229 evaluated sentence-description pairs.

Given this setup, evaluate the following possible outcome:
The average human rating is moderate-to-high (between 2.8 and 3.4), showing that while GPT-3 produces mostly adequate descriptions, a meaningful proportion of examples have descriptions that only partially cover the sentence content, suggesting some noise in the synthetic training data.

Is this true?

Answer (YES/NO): NO